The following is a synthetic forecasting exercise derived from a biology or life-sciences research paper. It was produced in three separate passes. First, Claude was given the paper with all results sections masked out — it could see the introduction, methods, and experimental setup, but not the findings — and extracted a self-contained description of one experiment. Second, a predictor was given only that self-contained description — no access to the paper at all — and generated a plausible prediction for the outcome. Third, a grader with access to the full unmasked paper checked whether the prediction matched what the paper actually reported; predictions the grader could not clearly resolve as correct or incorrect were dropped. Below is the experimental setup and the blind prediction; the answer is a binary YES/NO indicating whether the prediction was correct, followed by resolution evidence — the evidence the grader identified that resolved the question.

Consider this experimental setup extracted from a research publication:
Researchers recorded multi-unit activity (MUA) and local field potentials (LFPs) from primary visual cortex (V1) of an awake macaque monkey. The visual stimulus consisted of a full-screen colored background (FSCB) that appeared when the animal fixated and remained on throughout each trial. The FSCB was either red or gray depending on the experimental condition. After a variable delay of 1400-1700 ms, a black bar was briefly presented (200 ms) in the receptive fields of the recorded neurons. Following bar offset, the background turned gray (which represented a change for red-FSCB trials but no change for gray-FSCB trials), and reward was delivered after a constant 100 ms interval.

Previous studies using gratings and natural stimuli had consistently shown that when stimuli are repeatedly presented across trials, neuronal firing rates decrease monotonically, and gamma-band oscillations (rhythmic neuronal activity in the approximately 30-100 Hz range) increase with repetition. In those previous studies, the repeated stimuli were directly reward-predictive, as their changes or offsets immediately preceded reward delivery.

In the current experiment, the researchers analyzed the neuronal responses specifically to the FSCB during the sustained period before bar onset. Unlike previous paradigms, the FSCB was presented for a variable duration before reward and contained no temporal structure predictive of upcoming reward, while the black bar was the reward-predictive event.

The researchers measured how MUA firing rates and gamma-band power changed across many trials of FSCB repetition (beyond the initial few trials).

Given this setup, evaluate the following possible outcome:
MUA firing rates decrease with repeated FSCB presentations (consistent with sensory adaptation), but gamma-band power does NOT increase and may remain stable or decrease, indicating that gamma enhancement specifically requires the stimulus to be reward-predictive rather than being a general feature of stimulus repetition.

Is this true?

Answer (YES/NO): NO